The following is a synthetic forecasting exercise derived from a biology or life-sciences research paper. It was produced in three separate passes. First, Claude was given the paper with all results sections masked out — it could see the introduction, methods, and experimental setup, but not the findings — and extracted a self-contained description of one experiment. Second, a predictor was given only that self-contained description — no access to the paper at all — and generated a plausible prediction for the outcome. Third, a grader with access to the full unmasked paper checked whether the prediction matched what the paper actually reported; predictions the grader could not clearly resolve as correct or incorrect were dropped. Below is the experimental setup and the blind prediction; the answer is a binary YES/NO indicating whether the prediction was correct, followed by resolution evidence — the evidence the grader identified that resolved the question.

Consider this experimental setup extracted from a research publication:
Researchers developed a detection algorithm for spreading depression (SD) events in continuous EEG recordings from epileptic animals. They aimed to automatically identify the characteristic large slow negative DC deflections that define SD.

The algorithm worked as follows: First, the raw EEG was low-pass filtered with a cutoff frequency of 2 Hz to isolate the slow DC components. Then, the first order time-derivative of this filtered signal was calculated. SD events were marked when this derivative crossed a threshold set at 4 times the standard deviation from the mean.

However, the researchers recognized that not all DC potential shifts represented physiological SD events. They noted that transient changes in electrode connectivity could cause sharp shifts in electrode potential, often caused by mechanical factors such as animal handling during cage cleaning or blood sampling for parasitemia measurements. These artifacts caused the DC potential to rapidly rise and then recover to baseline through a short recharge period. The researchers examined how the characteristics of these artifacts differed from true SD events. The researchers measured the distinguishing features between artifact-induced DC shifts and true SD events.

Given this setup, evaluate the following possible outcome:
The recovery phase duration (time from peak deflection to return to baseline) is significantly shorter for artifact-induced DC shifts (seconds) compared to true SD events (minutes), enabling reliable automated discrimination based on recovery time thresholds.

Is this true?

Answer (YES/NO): NO